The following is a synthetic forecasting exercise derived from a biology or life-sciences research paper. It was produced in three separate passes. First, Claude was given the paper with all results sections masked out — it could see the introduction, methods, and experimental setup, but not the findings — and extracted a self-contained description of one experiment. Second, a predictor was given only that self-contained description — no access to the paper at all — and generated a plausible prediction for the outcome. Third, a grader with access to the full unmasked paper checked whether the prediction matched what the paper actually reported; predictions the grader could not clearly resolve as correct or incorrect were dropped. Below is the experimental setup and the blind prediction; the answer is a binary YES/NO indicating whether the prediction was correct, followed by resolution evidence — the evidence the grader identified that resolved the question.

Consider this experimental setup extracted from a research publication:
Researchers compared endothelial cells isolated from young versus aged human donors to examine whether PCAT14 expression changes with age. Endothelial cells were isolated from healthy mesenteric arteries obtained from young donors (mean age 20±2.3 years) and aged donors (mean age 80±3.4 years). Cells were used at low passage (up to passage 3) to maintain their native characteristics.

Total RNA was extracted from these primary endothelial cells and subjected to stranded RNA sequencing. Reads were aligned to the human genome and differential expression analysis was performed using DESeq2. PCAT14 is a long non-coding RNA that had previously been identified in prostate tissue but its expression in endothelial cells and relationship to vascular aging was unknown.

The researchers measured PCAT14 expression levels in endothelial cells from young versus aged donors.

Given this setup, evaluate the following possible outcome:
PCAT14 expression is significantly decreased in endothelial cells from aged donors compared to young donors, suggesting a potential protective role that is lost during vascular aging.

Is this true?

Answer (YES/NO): YES